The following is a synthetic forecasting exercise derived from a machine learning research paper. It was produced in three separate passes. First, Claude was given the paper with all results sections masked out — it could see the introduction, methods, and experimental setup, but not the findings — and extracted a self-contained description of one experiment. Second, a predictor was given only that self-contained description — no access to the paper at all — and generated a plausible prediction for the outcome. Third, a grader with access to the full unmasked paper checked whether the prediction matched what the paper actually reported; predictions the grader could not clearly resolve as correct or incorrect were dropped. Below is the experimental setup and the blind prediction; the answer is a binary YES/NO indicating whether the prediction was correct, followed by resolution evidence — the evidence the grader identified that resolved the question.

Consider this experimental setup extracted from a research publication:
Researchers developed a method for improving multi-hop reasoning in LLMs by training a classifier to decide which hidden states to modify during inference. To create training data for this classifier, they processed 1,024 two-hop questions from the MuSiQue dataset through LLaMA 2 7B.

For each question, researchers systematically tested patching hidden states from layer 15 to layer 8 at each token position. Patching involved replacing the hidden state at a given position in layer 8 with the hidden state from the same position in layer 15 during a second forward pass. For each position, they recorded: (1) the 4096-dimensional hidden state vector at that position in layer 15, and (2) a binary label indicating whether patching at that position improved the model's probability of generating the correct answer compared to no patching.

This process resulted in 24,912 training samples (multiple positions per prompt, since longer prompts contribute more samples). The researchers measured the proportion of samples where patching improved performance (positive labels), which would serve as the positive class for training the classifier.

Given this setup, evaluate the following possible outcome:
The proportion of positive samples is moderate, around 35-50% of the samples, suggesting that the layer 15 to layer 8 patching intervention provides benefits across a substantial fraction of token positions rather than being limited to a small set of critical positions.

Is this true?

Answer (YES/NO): NO